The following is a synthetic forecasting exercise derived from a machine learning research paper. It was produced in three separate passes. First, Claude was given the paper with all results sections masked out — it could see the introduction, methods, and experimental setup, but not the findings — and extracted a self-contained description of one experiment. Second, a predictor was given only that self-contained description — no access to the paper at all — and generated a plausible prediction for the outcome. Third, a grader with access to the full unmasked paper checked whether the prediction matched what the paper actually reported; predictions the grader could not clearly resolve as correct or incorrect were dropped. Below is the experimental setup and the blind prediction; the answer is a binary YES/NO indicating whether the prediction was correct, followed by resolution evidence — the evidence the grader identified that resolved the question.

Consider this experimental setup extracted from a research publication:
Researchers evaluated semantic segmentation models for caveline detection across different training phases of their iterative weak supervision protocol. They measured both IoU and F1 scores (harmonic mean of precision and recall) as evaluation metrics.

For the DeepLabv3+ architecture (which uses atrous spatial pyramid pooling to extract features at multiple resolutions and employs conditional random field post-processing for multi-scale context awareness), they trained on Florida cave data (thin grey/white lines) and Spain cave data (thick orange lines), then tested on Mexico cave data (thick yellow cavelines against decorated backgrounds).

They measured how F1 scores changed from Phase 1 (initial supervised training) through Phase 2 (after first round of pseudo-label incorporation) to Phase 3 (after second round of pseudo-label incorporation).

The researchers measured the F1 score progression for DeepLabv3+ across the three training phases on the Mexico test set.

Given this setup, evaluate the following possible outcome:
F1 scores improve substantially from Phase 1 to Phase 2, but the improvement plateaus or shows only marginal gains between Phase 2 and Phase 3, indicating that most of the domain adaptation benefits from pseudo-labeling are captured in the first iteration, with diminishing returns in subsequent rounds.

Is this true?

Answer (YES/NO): YES